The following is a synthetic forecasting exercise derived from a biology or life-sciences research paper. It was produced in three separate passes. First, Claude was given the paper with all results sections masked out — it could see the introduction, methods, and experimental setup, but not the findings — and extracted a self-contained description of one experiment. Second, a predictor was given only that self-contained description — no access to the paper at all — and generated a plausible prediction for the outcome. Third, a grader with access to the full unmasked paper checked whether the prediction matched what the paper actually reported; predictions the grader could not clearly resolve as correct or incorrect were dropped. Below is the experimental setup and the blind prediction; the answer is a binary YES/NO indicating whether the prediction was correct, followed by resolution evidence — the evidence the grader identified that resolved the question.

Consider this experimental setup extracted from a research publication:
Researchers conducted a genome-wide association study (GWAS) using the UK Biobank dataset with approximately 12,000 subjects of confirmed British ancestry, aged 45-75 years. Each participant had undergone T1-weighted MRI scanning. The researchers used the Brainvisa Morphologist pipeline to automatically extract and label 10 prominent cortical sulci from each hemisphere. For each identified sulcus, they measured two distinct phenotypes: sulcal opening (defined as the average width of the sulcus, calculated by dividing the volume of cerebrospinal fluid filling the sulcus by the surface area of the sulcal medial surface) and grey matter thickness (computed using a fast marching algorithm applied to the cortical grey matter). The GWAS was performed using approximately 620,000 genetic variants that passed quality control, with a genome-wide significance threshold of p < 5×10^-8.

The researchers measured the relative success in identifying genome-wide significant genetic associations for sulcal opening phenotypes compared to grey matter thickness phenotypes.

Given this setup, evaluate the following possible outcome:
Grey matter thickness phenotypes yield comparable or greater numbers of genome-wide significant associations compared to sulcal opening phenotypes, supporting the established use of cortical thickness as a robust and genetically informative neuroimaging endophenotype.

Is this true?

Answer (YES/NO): NO